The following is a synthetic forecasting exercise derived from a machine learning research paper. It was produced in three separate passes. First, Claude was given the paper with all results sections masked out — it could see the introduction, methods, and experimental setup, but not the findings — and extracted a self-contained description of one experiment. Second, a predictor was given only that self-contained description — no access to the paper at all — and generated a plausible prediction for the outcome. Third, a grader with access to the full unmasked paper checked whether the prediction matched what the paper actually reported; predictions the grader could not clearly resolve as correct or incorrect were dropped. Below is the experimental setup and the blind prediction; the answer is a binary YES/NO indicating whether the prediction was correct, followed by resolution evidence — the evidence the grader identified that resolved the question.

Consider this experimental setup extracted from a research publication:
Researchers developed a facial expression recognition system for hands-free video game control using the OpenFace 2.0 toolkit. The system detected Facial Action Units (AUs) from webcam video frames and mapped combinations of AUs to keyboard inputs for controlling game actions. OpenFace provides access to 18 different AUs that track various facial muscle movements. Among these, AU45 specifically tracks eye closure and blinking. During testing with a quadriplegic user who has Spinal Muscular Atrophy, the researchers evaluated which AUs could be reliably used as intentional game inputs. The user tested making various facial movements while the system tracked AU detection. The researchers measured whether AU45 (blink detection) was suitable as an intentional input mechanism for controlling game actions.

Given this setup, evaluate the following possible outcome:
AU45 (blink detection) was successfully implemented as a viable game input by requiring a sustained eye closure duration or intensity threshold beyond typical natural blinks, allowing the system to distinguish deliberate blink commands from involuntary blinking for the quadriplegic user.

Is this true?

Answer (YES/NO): NO